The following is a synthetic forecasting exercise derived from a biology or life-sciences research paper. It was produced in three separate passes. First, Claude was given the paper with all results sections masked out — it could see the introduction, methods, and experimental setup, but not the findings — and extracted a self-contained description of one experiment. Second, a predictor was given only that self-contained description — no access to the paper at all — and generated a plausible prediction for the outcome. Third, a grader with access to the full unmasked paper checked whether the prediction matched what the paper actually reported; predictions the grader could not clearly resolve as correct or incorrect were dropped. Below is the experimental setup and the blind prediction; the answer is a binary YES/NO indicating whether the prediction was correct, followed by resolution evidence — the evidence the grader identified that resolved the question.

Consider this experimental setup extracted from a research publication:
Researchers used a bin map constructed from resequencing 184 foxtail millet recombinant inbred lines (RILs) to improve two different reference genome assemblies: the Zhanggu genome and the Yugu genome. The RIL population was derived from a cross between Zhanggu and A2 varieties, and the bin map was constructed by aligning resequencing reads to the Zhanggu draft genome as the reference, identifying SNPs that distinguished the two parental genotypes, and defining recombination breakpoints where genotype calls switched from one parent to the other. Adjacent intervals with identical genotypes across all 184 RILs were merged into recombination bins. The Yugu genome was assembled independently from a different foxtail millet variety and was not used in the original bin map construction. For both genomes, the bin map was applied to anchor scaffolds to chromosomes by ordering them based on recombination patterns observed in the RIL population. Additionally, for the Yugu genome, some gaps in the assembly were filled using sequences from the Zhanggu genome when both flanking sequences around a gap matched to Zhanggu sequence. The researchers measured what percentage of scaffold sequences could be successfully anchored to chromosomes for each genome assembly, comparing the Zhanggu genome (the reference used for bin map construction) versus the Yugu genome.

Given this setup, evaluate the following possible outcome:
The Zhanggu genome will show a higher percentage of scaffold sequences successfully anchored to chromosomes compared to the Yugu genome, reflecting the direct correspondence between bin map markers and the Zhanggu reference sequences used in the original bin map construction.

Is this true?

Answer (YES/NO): NO